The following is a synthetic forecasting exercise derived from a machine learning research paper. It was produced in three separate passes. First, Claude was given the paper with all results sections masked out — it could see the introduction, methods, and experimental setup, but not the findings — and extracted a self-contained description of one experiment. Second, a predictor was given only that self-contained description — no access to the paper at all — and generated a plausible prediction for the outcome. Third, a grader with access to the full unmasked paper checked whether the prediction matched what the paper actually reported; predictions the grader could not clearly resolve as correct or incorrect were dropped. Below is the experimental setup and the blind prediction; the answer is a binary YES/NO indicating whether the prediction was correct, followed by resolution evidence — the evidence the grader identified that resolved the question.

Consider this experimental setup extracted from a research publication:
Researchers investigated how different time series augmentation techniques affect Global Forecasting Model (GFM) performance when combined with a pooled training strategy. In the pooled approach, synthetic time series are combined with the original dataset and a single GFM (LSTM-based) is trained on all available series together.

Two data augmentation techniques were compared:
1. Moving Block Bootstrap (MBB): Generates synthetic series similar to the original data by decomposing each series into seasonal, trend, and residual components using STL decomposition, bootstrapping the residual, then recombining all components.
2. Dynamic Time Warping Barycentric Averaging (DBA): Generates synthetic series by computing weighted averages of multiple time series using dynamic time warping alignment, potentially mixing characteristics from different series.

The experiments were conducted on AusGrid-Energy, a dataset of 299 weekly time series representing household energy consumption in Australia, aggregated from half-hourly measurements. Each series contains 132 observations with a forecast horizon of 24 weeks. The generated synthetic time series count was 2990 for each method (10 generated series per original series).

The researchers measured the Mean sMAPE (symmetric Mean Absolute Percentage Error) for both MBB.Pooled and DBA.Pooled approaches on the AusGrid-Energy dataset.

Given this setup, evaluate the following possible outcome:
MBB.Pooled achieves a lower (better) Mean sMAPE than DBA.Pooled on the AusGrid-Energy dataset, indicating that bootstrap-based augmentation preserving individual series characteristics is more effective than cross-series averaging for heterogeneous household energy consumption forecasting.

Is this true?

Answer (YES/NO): NO